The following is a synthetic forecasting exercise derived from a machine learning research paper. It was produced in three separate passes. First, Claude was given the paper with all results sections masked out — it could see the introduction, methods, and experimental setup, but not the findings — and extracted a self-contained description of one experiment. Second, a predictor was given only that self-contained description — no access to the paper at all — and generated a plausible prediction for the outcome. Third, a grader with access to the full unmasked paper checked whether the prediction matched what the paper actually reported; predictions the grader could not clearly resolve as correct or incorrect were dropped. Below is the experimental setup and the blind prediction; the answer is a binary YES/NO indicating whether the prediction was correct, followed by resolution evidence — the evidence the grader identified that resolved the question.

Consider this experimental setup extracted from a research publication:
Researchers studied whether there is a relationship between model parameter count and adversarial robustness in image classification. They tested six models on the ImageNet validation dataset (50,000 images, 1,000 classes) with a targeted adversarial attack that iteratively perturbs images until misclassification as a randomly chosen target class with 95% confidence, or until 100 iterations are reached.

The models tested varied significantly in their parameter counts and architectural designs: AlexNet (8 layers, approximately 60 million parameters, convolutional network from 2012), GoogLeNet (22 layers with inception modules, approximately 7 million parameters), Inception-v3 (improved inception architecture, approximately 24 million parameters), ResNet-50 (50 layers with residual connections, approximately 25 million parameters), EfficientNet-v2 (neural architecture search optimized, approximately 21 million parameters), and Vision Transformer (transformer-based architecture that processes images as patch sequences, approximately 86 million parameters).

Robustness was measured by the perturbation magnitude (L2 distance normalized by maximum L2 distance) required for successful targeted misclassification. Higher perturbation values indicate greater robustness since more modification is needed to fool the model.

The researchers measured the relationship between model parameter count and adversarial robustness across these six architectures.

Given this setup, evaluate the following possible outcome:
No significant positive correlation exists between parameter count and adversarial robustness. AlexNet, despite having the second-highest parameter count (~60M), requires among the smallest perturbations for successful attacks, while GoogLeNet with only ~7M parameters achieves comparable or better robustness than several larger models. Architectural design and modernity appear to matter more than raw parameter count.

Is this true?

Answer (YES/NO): NO